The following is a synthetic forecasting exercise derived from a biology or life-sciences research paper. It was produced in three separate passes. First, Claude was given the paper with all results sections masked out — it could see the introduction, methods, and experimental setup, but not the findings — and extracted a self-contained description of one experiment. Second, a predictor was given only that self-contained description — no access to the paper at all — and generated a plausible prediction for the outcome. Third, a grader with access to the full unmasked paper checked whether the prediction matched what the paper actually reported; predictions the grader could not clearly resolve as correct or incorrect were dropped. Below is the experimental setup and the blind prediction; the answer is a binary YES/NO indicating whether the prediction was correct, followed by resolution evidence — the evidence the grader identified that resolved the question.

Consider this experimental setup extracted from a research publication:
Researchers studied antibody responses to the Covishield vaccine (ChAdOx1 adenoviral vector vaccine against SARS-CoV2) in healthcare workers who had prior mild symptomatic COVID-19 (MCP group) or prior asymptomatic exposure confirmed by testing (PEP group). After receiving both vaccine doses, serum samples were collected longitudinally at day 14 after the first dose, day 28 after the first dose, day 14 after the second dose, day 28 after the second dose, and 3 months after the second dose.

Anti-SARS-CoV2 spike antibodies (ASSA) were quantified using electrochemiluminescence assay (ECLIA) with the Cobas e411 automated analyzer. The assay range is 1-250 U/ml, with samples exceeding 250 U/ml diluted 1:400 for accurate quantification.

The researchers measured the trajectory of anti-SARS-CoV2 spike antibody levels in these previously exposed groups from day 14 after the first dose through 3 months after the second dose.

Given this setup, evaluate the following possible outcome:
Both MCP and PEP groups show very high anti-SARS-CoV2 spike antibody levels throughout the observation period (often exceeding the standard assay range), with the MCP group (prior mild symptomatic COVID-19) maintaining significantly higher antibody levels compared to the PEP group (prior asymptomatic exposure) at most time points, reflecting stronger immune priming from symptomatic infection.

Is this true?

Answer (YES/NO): NO